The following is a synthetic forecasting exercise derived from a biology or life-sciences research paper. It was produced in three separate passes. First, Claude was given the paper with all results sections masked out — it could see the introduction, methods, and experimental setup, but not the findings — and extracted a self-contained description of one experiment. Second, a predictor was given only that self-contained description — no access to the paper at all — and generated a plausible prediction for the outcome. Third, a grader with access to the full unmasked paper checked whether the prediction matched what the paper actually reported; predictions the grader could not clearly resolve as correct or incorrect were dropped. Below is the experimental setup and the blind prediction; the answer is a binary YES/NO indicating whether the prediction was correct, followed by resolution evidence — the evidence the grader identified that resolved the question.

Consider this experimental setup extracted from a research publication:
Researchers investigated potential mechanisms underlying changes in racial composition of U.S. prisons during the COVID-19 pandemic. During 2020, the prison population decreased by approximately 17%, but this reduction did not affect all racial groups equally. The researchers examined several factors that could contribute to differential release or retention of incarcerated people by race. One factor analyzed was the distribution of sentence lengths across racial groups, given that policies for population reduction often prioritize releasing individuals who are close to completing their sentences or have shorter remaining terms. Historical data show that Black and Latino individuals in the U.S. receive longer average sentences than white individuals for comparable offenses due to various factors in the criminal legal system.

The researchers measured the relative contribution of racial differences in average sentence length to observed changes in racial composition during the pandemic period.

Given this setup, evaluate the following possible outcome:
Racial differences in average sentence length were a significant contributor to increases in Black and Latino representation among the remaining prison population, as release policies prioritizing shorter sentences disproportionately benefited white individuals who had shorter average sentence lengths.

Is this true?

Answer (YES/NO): YES